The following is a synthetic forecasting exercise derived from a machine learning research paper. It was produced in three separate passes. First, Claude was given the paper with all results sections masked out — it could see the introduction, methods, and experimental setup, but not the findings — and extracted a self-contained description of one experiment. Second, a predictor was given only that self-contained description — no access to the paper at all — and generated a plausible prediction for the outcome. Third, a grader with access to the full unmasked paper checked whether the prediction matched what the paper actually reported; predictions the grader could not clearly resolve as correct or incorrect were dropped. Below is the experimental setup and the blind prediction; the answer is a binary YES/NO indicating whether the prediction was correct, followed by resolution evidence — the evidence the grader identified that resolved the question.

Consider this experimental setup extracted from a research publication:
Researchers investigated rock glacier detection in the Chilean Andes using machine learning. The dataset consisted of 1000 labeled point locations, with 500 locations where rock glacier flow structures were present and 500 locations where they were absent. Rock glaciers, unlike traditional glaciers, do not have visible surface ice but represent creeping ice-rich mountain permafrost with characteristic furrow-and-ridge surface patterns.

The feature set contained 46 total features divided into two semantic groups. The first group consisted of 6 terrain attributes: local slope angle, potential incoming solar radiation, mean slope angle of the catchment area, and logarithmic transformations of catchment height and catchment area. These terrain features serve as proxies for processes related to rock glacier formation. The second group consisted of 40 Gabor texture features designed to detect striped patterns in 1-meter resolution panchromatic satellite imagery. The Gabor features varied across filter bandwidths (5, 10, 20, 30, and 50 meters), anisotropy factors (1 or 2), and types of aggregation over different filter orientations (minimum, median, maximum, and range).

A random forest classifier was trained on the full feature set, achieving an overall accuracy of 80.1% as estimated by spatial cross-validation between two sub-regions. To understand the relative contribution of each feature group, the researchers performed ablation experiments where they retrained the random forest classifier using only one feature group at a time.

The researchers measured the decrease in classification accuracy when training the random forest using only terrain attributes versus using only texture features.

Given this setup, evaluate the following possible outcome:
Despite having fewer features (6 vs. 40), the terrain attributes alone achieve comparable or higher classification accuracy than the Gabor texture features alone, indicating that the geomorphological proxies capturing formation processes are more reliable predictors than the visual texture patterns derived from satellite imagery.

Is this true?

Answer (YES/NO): YES